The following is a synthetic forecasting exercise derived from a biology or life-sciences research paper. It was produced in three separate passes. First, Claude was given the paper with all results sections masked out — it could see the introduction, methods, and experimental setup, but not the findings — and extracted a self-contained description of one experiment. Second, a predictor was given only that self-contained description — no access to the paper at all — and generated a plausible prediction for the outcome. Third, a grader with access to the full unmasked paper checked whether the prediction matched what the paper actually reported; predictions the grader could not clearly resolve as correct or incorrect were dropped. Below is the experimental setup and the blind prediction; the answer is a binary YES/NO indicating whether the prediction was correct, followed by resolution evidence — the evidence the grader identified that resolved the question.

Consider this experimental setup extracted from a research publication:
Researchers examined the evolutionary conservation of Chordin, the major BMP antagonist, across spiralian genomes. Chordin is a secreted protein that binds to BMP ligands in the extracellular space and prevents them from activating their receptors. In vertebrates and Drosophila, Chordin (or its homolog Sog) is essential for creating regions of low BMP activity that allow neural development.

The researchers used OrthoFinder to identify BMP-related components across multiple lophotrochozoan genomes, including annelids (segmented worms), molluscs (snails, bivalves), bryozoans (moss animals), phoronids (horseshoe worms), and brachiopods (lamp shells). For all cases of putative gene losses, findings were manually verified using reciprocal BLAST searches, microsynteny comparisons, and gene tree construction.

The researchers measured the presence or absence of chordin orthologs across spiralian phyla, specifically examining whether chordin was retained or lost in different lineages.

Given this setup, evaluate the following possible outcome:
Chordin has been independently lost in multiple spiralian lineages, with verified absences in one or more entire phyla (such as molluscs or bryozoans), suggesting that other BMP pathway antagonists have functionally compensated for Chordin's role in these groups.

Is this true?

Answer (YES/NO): NO